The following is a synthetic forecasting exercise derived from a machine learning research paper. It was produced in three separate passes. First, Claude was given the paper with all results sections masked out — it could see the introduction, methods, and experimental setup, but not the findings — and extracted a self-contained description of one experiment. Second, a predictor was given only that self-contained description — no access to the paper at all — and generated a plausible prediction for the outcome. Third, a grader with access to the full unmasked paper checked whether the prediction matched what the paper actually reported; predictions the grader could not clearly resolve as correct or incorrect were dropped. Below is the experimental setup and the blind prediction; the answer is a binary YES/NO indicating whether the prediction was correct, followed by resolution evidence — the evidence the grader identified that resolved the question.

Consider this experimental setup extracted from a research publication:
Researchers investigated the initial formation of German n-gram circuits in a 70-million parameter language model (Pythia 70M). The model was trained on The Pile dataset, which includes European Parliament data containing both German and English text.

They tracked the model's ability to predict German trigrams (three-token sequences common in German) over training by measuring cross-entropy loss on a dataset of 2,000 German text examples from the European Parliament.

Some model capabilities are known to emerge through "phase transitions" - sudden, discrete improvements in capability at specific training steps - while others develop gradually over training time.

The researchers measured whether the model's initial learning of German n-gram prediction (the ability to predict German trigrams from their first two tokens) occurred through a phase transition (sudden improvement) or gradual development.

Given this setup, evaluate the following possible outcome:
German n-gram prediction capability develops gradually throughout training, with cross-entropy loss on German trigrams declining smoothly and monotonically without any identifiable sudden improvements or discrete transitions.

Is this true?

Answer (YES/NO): NO